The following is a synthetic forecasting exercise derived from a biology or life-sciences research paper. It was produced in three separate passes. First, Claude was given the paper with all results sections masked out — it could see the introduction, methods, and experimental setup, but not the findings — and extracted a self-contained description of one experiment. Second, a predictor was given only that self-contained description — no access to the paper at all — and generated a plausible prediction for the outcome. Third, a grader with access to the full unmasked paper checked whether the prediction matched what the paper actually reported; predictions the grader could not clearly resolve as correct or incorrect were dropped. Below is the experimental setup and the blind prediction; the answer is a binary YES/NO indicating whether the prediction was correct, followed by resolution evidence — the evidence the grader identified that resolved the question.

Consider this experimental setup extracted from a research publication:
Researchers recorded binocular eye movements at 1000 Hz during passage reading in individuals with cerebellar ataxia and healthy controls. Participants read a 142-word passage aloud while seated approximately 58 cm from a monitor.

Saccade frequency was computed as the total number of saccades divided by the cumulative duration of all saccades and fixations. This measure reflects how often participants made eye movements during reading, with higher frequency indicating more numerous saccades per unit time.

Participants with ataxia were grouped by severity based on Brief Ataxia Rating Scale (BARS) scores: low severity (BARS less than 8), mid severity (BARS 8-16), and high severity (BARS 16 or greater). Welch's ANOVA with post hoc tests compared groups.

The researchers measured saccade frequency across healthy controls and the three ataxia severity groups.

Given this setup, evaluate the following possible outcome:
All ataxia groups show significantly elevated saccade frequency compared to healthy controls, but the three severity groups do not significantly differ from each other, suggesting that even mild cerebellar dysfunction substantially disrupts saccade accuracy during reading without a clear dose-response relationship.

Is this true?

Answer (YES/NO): NO